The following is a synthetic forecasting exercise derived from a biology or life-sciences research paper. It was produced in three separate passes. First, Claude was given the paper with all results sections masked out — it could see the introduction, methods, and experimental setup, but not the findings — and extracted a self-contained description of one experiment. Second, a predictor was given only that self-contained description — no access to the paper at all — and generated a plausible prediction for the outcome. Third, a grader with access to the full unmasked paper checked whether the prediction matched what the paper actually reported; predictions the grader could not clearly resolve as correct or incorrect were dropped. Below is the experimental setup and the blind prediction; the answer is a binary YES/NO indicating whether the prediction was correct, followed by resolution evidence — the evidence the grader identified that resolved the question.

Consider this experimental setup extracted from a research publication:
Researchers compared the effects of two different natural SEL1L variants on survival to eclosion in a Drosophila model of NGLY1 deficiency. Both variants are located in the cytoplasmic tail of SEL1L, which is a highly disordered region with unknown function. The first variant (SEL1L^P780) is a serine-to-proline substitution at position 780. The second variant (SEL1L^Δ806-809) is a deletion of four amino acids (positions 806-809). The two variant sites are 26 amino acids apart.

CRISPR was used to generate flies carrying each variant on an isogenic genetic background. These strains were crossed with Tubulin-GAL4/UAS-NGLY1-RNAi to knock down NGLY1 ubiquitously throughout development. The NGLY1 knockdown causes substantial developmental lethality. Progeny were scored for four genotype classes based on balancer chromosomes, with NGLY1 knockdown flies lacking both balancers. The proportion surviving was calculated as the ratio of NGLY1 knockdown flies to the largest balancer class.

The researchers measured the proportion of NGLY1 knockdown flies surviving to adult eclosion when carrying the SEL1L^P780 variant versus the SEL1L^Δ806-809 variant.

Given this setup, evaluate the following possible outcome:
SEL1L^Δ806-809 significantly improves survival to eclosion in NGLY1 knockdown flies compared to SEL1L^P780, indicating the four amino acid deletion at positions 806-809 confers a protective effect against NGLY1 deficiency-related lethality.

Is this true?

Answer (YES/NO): NO